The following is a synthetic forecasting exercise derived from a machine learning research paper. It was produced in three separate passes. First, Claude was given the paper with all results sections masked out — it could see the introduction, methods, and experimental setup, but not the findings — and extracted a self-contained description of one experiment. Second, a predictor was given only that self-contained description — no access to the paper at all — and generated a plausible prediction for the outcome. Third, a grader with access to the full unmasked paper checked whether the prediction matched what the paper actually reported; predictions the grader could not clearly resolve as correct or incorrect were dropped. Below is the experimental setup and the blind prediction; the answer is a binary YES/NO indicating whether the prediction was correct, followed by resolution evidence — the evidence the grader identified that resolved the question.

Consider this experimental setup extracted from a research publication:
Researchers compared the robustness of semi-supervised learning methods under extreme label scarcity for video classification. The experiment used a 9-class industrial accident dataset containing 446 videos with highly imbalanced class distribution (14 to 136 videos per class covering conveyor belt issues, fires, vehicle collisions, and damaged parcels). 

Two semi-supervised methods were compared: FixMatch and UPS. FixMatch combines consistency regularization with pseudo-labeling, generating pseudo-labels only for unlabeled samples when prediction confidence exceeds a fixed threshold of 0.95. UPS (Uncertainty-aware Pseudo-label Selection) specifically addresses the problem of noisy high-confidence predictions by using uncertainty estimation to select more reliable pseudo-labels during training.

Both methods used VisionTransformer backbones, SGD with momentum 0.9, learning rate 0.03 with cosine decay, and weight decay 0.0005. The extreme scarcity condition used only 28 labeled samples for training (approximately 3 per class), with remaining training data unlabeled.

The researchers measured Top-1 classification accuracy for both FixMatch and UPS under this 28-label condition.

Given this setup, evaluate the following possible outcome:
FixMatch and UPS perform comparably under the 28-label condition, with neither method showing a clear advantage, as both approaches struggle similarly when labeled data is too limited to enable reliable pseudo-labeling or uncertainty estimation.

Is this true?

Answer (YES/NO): NO